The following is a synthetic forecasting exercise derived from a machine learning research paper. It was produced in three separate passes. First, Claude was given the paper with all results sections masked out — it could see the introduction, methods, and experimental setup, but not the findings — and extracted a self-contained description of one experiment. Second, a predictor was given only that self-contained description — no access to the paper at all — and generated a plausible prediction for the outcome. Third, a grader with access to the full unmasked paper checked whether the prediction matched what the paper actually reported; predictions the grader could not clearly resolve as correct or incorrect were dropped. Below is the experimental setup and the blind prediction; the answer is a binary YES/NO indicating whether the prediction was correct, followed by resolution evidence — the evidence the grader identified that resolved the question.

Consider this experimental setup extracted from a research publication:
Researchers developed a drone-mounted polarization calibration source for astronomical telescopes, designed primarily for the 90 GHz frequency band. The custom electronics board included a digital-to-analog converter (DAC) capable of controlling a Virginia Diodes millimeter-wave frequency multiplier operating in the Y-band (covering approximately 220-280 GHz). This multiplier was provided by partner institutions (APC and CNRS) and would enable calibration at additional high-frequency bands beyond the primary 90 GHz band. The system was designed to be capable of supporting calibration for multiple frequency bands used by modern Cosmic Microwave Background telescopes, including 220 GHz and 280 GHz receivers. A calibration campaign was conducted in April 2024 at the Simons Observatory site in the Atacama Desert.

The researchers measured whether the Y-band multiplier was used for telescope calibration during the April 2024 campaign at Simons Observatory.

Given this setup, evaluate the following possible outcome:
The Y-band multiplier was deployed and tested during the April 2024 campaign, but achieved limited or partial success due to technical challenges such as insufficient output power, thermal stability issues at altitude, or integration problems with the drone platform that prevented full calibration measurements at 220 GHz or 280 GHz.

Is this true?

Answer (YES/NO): NO